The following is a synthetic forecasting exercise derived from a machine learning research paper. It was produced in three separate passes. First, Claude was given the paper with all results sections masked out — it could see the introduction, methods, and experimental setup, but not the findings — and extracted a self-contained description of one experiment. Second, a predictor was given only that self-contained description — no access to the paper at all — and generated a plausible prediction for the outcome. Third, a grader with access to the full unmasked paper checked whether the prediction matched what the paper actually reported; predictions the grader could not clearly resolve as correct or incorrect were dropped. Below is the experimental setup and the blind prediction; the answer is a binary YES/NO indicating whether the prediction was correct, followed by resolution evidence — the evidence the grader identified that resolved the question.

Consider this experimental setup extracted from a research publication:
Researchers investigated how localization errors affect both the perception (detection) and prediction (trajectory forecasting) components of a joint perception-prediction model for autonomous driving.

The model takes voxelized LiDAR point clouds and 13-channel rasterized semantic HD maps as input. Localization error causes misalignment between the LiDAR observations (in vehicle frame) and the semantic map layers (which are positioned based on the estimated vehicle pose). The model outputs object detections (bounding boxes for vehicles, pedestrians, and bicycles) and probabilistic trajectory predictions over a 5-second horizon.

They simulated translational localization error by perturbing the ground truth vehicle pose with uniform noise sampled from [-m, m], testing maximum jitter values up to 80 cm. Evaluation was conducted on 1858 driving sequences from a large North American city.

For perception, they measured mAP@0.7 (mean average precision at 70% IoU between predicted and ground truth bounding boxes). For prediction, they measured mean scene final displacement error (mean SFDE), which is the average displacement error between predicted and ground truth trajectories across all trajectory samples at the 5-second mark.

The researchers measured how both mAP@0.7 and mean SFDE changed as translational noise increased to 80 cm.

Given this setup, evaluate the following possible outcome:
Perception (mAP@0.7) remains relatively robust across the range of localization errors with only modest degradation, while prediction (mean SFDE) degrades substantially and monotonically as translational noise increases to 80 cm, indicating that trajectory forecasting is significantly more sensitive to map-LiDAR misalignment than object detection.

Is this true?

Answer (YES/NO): NO